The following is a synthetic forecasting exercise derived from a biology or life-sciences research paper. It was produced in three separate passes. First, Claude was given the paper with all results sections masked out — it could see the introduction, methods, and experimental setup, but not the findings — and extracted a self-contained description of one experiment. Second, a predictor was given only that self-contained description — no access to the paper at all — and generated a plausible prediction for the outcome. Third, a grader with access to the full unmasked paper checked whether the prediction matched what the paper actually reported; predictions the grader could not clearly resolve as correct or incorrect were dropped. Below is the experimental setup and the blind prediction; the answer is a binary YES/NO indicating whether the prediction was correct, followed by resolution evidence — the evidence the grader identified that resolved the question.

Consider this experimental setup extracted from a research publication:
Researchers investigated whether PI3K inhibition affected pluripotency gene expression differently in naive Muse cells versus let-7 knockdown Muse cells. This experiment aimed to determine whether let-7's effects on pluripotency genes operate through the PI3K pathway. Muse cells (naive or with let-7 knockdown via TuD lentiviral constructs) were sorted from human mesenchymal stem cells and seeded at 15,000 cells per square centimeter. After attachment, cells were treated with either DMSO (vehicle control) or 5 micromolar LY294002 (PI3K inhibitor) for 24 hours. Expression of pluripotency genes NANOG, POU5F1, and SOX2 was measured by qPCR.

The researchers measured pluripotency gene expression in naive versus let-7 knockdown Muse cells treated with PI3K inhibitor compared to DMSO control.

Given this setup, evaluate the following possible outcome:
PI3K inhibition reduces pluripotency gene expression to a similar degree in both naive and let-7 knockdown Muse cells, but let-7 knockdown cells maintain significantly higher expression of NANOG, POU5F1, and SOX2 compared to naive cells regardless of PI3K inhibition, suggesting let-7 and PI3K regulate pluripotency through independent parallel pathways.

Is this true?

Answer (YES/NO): NO